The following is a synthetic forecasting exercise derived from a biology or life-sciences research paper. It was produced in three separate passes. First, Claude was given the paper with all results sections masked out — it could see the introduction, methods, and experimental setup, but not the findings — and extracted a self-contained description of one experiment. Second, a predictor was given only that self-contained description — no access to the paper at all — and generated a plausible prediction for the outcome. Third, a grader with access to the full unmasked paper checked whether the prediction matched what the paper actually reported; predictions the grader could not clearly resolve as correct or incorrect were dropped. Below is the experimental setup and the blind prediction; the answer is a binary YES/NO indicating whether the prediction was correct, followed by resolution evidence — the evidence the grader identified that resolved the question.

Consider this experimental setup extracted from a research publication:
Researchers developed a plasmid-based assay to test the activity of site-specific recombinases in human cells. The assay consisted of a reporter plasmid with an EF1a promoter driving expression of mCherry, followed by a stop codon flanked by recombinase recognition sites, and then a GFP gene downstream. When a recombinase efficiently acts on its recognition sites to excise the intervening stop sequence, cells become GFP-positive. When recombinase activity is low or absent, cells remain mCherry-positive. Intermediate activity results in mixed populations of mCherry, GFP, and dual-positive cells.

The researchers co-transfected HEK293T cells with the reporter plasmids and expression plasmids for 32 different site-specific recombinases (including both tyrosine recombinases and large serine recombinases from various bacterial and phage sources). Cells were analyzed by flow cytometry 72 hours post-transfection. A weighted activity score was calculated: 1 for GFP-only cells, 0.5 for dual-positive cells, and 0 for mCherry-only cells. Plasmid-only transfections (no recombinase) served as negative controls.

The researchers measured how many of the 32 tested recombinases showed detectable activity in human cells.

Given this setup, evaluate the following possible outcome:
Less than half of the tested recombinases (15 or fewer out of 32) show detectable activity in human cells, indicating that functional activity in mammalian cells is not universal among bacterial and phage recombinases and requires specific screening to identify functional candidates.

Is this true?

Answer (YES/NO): NO